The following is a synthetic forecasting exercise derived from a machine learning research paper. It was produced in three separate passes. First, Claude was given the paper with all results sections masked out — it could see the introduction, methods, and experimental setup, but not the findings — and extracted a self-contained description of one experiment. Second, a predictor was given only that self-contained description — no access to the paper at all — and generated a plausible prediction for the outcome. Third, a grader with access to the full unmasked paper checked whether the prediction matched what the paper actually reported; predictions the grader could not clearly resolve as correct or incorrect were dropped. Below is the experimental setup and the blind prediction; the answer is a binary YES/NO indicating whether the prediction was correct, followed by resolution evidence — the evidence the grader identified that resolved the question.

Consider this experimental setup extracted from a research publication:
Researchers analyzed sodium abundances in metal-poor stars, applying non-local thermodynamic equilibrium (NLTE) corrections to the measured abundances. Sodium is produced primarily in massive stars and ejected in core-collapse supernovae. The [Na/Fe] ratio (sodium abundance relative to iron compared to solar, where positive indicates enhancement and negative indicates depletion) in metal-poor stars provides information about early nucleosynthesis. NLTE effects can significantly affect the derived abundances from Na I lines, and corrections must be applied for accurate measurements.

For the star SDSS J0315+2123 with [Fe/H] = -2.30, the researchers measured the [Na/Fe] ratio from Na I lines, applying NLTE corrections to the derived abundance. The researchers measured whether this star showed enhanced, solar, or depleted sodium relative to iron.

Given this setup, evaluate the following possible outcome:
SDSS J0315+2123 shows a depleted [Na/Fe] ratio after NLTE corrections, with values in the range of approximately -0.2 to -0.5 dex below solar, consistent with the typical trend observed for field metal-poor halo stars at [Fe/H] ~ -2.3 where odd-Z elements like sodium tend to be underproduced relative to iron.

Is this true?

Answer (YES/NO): NO